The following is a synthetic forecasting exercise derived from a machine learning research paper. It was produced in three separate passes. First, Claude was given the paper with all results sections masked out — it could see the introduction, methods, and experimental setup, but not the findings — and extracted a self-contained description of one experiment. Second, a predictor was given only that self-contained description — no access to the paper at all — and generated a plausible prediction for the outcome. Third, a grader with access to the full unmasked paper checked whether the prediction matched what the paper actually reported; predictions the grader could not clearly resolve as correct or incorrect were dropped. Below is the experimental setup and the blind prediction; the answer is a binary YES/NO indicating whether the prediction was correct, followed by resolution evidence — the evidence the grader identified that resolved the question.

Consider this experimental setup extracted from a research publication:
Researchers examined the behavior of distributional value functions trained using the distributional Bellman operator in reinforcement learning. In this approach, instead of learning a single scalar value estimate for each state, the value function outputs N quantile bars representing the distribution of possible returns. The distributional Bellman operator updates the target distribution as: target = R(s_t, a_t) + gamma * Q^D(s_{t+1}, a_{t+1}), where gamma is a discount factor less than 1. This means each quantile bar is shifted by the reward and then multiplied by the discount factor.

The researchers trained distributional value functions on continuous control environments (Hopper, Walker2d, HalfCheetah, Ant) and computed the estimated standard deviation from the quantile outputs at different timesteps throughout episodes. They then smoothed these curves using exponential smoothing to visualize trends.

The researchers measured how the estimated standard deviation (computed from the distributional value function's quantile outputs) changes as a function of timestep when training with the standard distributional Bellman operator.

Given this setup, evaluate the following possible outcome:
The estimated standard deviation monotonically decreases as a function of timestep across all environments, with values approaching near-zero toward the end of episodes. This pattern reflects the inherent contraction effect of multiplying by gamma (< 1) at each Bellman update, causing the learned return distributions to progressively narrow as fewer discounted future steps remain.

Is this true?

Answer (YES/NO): NO